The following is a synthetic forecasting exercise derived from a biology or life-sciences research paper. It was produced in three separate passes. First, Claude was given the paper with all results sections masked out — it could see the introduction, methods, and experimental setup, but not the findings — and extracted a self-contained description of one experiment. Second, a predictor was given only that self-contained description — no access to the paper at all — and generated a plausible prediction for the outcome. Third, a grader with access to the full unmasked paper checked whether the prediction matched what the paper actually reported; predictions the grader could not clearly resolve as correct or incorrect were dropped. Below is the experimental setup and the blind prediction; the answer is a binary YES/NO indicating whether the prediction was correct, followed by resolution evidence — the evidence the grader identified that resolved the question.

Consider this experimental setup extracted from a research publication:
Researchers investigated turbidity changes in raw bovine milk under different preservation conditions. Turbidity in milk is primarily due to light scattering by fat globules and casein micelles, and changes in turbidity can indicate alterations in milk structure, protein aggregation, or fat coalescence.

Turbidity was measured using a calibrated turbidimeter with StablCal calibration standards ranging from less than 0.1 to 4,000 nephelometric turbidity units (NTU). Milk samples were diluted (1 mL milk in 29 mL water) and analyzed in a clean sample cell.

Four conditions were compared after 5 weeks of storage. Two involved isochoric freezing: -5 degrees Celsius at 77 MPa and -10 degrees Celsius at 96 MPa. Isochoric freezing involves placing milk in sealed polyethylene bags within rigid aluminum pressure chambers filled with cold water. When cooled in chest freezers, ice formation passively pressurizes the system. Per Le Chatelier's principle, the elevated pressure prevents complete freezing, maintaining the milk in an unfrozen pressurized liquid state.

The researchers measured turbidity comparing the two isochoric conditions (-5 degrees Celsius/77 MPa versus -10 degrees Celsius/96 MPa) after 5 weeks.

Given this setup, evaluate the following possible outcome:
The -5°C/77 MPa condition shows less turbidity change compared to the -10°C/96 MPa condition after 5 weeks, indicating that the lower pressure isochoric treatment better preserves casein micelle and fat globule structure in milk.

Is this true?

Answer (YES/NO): NO